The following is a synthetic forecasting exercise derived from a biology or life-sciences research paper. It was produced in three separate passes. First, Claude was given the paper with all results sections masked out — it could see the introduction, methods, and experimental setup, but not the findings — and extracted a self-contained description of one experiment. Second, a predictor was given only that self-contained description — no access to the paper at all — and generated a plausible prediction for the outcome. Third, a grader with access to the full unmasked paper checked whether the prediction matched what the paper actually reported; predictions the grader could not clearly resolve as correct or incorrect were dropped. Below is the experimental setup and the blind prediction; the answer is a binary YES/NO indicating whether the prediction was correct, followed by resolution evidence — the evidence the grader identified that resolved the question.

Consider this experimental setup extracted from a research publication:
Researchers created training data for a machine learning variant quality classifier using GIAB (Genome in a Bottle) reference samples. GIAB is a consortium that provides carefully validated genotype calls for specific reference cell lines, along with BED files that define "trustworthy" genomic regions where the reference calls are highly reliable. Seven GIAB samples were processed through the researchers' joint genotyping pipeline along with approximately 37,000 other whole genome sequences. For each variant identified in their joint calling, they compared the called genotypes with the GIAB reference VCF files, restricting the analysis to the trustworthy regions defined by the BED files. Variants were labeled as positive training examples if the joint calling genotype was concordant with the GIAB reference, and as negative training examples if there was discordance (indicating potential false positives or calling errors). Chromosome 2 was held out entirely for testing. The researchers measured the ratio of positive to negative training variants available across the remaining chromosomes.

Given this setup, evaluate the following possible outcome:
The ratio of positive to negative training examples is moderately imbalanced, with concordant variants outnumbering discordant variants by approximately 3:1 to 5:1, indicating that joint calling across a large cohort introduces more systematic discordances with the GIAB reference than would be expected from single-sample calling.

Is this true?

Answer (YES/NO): NO